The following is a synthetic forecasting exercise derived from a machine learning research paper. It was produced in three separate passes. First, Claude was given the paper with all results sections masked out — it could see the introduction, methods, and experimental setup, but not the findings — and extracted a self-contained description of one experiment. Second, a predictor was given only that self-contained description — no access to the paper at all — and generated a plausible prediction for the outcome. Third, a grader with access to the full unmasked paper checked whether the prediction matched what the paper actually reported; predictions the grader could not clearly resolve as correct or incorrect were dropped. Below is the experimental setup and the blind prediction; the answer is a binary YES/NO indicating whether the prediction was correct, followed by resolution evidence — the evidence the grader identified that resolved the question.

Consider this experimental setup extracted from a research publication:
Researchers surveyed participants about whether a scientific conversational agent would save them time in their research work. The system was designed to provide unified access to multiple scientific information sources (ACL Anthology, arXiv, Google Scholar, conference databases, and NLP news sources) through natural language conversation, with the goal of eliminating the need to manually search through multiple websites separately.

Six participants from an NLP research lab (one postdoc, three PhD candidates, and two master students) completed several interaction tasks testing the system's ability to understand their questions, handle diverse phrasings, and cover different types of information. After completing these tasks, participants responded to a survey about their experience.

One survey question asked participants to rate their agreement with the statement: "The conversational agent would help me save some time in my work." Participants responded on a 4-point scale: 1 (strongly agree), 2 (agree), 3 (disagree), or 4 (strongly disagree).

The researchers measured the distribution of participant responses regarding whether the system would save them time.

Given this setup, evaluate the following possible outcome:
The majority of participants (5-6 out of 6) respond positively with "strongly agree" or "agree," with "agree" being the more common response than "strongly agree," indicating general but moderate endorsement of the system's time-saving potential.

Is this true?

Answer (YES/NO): NO